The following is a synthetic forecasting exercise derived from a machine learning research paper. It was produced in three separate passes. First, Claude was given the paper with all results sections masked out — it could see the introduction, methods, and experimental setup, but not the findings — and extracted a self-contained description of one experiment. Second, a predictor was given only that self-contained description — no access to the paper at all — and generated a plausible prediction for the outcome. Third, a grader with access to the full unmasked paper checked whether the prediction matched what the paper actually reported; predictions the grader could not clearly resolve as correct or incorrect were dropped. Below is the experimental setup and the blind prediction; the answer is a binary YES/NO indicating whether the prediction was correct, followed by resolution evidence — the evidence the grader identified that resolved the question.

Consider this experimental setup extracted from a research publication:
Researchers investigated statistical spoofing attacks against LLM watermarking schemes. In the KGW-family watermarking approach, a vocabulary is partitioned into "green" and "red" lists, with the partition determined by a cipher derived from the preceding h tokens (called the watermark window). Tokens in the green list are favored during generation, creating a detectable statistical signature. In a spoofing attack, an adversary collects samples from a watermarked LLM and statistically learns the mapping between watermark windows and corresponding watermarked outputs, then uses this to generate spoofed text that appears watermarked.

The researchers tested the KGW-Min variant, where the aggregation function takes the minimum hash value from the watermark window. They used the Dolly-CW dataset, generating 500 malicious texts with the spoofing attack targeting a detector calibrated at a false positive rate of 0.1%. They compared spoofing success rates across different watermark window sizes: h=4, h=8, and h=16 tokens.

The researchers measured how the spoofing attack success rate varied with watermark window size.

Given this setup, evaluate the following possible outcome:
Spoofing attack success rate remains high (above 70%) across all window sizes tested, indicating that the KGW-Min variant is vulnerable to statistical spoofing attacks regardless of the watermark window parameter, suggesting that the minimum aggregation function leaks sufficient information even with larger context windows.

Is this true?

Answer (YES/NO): NO